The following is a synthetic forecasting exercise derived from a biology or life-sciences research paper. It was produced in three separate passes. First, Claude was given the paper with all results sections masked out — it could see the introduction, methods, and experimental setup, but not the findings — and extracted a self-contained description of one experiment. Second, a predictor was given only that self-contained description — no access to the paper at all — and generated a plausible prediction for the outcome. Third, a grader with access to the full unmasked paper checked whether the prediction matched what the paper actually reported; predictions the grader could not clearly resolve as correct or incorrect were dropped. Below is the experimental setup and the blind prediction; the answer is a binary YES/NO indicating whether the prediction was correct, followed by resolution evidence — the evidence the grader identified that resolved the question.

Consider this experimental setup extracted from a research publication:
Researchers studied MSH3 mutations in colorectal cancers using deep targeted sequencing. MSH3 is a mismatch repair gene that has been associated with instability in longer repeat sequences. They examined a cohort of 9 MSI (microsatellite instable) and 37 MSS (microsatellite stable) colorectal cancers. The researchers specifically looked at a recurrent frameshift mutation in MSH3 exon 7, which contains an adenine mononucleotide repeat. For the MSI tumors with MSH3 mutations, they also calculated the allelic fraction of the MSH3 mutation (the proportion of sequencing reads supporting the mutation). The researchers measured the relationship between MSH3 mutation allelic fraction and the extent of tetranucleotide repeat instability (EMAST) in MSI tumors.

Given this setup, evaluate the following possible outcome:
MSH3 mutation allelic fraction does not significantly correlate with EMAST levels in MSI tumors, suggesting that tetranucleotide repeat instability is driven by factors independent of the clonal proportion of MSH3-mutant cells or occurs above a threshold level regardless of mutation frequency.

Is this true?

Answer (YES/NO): NO